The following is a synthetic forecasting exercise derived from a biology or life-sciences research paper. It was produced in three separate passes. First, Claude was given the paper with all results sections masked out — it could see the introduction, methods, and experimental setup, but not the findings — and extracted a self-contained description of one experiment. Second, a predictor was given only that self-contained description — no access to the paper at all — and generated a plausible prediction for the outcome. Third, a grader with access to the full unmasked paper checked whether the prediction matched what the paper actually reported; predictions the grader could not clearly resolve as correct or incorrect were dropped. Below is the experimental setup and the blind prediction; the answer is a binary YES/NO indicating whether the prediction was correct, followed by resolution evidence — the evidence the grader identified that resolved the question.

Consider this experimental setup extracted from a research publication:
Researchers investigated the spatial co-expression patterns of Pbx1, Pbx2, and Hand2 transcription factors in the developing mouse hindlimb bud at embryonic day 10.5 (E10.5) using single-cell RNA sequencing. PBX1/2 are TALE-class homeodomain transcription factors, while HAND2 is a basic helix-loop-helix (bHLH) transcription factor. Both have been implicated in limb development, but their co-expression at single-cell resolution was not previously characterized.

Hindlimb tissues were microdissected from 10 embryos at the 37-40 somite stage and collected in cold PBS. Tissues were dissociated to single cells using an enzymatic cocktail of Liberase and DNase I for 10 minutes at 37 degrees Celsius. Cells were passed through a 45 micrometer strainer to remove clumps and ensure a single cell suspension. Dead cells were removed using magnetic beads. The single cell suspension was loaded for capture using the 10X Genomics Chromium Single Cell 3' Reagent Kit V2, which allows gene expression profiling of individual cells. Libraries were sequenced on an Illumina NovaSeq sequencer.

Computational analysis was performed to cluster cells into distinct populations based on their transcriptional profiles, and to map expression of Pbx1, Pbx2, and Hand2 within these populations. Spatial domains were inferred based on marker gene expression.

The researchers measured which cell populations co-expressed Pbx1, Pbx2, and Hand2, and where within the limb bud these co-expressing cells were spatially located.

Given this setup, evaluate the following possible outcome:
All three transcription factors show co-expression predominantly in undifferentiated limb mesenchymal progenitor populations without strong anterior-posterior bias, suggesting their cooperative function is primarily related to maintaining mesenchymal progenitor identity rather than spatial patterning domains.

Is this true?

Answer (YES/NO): NO